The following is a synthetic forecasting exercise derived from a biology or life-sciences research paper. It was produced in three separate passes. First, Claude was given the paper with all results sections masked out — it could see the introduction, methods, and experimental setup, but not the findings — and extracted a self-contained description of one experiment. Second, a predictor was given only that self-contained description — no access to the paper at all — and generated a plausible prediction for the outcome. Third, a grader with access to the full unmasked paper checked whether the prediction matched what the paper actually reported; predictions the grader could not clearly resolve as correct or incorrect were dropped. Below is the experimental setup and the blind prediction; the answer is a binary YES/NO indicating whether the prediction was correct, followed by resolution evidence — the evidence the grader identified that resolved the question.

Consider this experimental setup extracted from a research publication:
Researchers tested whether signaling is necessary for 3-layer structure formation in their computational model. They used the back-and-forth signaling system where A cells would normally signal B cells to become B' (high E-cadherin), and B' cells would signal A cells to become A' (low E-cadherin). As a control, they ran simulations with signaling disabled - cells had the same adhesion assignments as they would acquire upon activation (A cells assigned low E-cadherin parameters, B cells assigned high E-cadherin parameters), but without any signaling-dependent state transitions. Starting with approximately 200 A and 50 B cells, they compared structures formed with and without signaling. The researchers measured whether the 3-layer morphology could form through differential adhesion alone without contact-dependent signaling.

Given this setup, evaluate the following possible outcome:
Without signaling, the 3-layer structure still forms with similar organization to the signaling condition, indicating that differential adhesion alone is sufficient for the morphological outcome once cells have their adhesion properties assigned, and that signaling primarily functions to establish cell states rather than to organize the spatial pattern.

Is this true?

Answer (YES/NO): NO